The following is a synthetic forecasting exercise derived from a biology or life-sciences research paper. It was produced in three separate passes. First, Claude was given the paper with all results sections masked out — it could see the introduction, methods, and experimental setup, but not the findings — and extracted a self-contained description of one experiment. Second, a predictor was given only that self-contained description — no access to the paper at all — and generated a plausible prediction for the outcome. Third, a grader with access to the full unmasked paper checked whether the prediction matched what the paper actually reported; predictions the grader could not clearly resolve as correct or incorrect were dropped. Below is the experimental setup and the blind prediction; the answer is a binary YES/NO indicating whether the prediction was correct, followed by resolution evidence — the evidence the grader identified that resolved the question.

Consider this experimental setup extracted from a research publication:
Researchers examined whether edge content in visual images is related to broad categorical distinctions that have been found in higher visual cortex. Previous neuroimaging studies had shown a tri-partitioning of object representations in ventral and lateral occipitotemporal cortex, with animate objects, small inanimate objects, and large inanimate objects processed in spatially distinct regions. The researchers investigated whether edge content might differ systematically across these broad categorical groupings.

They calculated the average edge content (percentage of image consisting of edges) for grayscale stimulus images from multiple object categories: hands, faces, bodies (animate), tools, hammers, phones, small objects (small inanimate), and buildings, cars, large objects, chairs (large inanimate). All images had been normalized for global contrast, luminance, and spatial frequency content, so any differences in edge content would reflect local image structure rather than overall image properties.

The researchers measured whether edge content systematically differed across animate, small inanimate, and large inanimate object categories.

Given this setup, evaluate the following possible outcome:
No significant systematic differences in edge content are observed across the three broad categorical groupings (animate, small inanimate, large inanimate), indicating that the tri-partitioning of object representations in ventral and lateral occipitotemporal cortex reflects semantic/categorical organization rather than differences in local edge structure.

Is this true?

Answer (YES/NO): NO